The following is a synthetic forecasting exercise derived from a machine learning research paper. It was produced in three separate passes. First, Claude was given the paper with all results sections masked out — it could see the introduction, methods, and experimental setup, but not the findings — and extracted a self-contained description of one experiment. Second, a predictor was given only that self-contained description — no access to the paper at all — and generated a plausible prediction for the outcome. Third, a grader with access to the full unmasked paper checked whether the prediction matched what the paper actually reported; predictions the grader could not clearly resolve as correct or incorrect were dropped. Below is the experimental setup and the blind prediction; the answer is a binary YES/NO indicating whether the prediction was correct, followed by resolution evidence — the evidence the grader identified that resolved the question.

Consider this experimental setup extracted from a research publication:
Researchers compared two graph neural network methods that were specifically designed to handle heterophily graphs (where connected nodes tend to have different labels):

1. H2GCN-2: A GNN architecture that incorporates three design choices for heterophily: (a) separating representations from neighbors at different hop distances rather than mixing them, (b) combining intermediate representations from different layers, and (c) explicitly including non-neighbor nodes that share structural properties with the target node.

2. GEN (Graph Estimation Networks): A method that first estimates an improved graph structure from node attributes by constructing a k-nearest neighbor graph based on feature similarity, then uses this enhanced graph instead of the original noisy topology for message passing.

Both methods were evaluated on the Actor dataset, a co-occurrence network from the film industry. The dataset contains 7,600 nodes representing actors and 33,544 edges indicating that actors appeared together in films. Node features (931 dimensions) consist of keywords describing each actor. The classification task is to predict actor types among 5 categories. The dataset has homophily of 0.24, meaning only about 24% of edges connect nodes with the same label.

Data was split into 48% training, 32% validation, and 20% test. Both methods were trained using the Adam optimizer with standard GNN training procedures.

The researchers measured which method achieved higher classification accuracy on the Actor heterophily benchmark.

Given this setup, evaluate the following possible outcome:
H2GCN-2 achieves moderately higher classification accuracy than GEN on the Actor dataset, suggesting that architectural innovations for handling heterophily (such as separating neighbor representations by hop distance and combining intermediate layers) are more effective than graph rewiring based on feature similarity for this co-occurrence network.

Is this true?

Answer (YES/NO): NO